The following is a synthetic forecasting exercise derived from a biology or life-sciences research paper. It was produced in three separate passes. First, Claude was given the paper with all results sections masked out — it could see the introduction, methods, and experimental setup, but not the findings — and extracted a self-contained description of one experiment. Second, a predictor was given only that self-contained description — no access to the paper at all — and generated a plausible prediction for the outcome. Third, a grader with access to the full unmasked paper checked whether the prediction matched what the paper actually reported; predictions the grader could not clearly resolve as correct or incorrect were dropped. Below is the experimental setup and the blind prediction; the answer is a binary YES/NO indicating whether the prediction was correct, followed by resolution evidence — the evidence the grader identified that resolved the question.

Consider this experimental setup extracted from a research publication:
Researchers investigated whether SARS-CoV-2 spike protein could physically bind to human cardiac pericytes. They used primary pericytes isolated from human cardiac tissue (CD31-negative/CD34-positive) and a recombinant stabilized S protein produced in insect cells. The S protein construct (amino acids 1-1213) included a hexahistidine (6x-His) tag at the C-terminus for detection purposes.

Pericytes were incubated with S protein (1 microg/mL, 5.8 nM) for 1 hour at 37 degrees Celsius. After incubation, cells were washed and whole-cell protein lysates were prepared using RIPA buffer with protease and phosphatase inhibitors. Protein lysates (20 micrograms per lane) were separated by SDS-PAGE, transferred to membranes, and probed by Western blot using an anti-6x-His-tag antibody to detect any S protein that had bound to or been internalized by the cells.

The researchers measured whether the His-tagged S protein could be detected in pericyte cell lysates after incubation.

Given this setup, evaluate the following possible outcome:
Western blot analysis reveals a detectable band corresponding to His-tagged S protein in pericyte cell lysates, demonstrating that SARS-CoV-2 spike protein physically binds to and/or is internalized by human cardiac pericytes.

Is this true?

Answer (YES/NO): YES